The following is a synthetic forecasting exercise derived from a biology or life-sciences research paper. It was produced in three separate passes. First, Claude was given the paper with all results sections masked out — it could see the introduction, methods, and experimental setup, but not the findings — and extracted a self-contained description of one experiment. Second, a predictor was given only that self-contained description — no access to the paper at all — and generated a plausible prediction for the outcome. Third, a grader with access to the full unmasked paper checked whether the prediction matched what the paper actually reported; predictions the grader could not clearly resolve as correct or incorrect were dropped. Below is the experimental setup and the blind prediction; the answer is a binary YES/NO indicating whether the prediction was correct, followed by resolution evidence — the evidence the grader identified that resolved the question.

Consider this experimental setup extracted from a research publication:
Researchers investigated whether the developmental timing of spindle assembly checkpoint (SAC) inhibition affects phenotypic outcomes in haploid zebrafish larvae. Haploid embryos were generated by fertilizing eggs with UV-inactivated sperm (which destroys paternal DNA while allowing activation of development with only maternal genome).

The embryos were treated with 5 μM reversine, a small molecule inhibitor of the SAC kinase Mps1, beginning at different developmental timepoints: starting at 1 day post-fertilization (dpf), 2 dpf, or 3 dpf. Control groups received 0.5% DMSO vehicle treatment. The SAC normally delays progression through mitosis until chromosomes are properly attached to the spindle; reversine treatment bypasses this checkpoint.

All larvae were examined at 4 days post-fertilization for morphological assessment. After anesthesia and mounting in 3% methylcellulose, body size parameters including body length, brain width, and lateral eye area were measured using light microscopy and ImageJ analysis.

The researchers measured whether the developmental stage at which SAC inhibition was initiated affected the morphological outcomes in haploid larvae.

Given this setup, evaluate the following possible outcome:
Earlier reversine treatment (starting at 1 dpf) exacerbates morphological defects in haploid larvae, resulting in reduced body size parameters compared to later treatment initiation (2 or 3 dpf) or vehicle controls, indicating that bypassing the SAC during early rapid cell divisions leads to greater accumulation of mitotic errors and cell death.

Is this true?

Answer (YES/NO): NO